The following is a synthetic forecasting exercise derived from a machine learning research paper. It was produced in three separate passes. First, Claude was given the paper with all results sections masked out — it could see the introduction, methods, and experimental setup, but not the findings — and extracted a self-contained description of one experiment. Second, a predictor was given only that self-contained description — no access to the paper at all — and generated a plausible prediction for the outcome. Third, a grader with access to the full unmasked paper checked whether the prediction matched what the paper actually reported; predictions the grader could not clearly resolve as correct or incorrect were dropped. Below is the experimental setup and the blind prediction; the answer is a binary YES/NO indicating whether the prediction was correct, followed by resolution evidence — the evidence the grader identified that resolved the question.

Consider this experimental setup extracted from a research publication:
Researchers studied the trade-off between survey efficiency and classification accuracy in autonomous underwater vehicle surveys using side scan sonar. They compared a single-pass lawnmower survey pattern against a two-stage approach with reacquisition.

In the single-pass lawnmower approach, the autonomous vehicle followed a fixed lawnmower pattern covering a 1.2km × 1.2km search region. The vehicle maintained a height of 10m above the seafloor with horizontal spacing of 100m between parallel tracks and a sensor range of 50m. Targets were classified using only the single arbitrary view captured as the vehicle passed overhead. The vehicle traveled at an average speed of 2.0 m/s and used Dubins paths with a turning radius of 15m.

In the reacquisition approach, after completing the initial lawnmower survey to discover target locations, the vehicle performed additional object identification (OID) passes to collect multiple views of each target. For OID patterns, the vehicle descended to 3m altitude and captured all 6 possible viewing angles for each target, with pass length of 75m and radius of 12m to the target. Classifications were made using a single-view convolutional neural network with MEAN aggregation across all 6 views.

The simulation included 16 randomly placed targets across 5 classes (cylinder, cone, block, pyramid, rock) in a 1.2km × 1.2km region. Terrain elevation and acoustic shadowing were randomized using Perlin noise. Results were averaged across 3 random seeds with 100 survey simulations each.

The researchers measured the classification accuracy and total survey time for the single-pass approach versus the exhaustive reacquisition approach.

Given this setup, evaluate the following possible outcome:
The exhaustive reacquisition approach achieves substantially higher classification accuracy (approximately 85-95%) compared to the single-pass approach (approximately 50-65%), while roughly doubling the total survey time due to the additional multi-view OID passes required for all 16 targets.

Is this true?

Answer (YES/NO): YES